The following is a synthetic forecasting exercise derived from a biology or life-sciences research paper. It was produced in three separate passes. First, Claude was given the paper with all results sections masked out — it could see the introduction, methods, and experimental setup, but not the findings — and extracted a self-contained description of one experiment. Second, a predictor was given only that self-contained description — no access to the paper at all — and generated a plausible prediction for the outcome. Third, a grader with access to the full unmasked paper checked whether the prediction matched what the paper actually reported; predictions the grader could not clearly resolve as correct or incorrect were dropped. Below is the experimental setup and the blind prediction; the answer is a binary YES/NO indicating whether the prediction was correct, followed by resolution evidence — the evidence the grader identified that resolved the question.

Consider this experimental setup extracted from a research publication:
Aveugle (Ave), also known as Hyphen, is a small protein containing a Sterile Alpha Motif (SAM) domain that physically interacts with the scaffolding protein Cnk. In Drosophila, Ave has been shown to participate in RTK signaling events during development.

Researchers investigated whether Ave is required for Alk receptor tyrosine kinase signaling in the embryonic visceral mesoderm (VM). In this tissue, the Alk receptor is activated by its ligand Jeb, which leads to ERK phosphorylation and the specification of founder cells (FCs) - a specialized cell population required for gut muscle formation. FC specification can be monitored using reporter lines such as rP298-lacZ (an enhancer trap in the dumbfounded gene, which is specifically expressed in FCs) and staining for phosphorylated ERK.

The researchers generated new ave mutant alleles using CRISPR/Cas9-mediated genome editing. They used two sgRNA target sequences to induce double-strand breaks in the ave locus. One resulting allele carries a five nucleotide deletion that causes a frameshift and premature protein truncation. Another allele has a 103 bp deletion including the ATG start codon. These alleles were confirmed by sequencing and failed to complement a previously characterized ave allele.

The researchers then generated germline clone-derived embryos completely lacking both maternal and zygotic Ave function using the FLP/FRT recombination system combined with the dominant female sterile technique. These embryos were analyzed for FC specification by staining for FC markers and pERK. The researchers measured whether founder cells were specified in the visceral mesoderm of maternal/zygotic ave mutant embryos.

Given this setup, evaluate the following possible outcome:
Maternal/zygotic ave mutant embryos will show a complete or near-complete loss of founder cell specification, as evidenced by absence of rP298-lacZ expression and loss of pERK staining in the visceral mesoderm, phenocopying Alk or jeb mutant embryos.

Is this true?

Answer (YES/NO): YES